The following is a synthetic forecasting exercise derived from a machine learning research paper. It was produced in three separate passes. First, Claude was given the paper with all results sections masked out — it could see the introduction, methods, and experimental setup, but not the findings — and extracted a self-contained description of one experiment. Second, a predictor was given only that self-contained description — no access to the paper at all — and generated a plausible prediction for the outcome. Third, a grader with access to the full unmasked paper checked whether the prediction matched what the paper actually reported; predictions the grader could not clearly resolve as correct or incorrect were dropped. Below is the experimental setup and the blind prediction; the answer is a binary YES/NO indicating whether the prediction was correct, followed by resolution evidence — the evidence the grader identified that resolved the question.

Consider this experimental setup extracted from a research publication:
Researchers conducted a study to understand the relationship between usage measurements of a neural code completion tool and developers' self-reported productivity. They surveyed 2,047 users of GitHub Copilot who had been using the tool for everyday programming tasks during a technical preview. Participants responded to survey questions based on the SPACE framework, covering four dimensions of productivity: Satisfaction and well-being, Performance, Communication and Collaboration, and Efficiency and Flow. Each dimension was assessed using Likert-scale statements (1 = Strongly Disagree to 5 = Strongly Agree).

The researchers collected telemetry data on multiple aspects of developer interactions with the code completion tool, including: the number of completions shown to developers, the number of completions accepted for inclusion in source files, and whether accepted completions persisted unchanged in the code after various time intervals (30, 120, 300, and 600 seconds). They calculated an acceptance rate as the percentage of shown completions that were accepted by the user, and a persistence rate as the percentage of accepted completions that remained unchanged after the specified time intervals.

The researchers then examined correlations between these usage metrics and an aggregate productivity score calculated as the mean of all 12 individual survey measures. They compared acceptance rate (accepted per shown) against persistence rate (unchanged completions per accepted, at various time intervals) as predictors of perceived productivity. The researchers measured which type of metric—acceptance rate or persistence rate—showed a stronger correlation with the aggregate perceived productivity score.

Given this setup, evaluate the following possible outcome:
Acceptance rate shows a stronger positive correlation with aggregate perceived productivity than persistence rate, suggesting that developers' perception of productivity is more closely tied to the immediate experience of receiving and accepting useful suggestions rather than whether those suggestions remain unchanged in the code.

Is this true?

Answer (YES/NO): YES